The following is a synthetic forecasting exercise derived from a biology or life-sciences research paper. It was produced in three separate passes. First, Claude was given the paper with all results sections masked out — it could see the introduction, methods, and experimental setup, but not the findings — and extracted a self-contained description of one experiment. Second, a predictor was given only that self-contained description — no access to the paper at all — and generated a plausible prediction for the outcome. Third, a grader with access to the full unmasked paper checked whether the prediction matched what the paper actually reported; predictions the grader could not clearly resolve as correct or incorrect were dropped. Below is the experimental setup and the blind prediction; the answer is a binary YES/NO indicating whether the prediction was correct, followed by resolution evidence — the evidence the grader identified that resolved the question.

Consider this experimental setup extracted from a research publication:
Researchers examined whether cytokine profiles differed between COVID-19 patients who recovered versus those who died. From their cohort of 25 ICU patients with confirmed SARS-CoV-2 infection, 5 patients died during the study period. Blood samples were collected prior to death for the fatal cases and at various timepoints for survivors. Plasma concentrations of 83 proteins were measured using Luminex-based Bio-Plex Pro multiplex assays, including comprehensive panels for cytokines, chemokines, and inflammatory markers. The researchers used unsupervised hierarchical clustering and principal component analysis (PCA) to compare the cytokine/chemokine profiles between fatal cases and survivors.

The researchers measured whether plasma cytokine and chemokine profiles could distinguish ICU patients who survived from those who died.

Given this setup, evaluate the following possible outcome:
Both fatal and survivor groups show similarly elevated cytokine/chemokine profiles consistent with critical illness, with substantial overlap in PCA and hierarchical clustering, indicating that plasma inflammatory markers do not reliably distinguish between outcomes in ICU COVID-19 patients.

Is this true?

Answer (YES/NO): NO